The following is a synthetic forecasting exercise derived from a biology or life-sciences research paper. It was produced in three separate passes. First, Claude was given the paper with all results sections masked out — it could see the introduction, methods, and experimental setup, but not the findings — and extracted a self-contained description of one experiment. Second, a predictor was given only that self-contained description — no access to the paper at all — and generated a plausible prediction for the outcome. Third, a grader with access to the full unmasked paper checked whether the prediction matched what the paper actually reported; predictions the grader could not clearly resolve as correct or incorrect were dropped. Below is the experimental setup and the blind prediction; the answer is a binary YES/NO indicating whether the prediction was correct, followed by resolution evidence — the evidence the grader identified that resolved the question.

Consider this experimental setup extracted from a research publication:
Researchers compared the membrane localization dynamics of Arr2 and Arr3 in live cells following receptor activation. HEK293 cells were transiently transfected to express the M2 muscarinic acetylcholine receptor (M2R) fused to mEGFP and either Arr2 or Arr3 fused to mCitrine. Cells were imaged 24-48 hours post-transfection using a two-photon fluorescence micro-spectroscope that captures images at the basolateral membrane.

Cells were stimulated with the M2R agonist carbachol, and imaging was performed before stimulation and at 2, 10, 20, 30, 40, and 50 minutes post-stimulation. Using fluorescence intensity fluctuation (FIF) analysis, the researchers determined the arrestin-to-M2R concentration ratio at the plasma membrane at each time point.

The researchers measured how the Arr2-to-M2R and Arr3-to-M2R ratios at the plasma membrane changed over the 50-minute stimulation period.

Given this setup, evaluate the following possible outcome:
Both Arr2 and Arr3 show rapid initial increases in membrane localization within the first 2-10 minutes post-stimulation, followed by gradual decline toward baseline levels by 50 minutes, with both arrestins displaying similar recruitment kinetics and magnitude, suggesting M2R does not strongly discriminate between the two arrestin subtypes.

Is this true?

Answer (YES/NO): NO